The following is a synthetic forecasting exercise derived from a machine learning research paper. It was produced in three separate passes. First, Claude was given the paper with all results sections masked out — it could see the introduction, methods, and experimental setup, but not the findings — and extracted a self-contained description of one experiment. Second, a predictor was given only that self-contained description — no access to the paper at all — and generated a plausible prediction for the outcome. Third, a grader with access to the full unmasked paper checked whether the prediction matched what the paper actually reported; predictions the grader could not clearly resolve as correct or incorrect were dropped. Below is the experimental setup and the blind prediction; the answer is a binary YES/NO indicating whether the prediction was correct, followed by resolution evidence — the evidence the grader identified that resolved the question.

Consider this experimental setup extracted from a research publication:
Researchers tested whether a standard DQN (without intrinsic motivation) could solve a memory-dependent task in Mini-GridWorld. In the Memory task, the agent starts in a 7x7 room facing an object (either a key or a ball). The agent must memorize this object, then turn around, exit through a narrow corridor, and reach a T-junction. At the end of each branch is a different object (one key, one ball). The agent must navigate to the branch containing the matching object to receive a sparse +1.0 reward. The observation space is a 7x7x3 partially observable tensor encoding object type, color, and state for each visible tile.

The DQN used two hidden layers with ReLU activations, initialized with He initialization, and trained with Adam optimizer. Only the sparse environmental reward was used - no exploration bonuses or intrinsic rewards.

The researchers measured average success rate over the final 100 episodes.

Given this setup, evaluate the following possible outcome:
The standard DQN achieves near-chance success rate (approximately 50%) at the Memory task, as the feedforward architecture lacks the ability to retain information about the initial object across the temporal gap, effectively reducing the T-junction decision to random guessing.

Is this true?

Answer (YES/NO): NO